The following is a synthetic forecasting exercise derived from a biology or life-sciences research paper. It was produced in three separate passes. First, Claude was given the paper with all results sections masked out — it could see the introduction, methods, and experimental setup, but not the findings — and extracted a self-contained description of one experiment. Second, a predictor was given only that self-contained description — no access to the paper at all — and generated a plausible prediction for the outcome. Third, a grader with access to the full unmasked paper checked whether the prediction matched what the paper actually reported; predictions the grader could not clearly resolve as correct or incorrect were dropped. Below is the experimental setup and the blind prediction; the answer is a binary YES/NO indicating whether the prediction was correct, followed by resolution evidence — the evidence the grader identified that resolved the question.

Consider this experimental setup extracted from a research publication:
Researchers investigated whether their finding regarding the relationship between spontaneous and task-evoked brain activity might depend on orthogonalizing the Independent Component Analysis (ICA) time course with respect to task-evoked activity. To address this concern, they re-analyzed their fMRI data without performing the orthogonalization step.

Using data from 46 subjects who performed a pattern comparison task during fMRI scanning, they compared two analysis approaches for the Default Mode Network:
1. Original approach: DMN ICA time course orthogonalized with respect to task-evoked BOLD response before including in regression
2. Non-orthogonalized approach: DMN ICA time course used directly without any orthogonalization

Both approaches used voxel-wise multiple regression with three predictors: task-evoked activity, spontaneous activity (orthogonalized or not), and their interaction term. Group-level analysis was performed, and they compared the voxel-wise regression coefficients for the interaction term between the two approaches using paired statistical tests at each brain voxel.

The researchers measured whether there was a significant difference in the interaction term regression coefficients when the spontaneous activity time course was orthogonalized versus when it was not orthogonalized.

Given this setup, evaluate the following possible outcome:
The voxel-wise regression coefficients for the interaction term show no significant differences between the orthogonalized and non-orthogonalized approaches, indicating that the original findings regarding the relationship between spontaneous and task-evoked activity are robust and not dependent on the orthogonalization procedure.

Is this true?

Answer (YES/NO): YES